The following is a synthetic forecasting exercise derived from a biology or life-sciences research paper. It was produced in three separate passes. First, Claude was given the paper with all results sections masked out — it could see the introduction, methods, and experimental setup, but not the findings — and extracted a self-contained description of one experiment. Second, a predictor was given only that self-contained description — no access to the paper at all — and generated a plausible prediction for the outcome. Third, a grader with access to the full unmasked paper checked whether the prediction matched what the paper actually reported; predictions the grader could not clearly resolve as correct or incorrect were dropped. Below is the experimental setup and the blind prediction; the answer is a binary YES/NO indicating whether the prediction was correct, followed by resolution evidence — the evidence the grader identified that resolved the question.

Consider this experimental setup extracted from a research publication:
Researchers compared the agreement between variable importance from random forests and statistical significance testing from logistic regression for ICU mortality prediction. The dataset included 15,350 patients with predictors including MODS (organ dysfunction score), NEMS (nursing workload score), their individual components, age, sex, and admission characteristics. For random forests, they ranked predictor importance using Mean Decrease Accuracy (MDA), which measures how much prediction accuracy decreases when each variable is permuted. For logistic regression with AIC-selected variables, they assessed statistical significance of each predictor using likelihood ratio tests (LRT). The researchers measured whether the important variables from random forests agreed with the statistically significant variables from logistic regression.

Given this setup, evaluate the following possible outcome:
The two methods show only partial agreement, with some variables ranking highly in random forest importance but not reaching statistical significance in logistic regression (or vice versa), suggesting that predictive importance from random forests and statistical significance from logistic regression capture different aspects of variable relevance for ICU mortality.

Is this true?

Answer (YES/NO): NO